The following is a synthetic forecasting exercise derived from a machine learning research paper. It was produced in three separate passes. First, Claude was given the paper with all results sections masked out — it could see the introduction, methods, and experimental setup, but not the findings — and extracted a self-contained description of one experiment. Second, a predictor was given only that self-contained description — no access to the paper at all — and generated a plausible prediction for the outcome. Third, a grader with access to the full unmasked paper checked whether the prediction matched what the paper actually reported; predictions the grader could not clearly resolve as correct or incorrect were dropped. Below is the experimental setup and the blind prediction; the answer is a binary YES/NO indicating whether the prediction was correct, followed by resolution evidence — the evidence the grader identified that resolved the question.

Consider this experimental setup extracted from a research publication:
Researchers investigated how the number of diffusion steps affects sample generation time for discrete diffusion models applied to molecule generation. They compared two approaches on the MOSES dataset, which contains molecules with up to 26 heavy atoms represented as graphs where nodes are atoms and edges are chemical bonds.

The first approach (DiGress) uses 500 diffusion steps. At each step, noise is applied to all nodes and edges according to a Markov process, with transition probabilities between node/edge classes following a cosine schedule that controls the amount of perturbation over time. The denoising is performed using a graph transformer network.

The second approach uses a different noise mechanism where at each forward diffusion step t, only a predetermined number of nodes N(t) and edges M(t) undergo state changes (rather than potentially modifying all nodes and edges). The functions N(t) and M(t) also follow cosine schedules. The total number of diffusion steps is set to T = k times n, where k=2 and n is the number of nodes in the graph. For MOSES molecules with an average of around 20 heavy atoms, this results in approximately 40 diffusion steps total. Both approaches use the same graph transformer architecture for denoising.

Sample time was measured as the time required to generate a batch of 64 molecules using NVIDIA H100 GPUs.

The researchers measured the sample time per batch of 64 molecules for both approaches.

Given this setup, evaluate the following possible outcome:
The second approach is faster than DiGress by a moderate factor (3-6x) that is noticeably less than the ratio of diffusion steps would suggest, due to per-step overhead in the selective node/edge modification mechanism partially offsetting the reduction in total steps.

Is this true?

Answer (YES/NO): NO